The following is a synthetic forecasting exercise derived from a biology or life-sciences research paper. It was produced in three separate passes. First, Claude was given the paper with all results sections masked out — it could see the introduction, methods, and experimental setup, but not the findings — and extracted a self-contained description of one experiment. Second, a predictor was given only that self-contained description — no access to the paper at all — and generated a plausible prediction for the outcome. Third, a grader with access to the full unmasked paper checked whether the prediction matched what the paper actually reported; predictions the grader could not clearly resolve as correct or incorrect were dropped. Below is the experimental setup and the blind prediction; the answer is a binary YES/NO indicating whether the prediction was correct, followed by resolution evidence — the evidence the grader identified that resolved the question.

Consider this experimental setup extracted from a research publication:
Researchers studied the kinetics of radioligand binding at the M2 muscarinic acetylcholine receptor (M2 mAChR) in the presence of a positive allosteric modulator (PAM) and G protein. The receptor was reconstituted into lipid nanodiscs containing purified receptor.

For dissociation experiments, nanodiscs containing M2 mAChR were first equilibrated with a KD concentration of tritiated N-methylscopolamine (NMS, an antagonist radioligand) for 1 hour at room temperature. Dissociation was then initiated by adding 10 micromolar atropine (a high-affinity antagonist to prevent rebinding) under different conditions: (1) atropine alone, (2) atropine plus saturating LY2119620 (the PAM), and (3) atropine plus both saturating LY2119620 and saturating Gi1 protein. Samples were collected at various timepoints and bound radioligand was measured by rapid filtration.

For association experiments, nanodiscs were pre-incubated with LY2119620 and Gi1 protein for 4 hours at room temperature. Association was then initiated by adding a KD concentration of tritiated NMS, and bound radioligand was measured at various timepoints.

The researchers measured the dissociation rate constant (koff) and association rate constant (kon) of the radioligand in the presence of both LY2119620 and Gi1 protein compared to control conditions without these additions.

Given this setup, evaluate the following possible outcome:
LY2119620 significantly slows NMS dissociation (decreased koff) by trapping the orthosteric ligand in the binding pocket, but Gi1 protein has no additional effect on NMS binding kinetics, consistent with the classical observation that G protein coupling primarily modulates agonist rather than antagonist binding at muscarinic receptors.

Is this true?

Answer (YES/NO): NO